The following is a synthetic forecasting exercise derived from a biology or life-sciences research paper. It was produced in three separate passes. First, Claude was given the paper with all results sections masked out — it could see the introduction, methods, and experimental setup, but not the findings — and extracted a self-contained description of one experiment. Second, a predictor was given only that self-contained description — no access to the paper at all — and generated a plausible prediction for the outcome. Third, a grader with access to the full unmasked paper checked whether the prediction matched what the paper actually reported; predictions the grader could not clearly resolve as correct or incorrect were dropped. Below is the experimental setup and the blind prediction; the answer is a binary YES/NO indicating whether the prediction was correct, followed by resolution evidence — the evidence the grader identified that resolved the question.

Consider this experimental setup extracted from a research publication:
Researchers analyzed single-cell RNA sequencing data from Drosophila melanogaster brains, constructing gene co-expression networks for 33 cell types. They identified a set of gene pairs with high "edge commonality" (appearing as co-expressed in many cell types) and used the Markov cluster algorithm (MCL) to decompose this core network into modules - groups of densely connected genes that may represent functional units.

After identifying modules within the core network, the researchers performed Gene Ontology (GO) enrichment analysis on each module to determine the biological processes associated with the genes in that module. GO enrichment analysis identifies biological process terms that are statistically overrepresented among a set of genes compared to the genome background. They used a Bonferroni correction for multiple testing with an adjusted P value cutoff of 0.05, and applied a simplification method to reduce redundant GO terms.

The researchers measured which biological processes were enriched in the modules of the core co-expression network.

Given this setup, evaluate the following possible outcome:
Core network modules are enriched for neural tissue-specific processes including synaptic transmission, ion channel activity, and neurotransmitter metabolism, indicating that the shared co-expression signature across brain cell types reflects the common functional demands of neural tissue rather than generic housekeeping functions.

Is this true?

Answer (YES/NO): NO